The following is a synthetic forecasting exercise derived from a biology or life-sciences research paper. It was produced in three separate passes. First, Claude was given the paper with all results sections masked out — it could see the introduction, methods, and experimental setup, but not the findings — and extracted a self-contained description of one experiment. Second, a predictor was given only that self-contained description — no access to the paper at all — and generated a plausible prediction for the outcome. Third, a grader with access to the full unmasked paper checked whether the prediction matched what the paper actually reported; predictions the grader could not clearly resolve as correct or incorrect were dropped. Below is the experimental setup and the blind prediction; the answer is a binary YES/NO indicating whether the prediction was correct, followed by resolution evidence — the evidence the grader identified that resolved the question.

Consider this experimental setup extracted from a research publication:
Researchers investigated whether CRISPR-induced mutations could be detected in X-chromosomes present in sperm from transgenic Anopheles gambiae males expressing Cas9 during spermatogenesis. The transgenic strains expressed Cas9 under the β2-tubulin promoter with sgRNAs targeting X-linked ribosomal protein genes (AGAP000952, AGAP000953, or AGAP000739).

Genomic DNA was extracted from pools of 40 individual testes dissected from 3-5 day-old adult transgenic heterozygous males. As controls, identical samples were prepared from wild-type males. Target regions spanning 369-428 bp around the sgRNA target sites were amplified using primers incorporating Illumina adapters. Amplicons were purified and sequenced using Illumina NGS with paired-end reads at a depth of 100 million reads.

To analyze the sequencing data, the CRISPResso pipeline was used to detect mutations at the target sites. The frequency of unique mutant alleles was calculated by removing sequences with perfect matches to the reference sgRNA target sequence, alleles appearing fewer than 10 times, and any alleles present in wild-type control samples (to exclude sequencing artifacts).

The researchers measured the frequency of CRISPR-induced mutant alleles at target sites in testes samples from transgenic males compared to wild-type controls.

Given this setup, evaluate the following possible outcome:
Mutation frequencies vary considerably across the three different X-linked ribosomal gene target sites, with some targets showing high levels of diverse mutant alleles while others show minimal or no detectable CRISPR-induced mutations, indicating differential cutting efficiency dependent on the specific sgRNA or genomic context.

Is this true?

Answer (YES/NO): NO